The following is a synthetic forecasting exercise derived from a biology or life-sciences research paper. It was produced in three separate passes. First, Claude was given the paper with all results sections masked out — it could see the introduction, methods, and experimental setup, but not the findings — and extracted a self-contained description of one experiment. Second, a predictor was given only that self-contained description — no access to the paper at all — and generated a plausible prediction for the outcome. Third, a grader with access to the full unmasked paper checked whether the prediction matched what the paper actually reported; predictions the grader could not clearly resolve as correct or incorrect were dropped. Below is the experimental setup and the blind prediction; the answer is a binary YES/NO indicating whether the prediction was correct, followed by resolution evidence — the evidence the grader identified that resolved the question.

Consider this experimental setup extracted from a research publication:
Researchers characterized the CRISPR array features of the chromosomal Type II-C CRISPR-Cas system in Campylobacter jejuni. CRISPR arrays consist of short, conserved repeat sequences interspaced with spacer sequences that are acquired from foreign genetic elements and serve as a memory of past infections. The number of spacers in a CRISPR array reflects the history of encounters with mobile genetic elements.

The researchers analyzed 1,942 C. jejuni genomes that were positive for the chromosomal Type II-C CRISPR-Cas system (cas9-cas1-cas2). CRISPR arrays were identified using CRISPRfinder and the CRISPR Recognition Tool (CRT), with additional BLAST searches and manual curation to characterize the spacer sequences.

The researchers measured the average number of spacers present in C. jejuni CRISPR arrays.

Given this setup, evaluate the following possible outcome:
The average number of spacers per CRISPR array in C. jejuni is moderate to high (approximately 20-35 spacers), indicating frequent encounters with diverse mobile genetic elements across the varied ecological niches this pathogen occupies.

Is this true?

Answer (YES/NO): NO